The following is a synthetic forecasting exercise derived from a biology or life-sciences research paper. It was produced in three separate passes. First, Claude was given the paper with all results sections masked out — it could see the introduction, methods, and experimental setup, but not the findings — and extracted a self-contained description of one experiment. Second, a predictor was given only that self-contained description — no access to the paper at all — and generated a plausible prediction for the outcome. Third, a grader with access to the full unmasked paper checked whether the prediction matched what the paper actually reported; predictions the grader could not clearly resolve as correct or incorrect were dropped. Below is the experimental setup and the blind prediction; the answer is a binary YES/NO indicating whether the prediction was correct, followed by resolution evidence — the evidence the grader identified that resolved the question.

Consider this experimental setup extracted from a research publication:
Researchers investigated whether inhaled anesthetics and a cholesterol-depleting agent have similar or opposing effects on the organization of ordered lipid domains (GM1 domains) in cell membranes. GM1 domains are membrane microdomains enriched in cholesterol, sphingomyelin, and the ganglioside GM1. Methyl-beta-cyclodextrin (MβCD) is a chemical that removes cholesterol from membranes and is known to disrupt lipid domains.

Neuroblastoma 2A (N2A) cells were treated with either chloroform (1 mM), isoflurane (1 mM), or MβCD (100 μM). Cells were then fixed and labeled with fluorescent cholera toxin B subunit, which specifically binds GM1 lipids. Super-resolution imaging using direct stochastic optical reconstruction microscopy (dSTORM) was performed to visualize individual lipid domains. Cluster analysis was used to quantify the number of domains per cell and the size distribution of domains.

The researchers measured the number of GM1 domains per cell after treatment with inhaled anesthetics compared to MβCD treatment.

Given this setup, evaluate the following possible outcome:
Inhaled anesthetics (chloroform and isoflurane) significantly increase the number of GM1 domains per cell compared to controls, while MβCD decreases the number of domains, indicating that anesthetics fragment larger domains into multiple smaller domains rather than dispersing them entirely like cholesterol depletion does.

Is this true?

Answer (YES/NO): NO